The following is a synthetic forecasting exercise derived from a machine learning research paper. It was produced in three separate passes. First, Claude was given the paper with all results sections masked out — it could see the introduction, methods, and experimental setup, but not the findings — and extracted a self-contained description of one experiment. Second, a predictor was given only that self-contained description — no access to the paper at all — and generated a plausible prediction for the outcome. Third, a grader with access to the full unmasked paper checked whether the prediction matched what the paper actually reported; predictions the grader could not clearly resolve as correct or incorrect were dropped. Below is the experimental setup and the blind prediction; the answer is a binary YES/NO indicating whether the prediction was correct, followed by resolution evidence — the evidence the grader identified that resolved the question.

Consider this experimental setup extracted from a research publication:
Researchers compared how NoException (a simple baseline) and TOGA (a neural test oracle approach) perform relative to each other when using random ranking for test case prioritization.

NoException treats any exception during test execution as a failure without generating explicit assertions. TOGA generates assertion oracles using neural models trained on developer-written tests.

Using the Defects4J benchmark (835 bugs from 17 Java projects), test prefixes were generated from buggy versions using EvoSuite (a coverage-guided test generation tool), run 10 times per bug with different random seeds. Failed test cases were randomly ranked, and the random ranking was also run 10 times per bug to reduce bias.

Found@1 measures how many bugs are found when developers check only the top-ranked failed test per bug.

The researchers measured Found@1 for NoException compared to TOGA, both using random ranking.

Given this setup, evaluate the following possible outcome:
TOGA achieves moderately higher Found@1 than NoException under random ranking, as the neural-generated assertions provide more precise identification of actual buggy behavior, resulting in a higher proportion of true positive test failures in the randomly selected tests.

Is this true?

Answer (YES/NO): NO